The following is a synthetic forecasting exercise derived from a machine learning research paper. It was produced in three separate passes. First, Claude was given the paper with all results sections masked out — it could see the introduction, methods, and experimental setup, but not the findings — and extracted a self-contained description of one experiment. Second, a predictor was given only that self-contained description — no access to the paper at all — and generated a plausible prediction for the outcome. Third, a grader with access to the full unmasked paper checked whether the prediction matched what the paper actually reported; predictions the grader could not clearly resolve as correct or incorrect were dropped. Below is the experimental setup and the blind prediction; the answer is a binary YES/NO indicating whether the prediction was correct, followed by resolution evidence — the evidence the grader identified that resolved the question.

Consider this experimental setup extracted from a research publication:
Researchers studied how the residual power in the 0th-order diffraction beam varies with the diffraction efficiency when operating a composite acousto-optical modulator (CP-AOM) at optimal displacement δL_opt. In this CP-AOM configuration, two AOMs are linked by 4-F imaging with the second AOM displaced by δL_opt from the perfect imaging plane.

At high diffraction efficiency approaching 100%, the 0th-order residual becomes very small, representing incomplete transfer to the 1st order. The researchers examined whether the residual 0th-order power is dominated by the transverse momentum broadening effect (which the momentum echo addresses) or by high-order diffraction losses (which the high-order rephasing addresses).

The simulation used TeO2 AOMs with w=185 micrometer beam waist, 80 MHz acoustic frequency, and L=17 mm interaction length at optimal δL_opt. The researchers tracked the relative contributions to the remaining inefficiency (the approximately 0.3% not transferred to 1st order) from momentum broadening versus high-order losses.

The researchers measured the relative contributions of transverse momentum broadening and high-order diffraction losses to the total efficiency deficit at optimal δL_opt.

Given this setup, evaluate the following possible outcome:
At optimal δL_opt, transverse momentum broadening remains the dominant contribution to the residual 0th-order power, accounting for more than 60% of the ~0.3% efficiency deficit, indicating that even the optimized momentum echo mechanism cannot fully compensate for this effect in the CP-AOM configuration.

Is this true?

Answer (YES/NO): YES